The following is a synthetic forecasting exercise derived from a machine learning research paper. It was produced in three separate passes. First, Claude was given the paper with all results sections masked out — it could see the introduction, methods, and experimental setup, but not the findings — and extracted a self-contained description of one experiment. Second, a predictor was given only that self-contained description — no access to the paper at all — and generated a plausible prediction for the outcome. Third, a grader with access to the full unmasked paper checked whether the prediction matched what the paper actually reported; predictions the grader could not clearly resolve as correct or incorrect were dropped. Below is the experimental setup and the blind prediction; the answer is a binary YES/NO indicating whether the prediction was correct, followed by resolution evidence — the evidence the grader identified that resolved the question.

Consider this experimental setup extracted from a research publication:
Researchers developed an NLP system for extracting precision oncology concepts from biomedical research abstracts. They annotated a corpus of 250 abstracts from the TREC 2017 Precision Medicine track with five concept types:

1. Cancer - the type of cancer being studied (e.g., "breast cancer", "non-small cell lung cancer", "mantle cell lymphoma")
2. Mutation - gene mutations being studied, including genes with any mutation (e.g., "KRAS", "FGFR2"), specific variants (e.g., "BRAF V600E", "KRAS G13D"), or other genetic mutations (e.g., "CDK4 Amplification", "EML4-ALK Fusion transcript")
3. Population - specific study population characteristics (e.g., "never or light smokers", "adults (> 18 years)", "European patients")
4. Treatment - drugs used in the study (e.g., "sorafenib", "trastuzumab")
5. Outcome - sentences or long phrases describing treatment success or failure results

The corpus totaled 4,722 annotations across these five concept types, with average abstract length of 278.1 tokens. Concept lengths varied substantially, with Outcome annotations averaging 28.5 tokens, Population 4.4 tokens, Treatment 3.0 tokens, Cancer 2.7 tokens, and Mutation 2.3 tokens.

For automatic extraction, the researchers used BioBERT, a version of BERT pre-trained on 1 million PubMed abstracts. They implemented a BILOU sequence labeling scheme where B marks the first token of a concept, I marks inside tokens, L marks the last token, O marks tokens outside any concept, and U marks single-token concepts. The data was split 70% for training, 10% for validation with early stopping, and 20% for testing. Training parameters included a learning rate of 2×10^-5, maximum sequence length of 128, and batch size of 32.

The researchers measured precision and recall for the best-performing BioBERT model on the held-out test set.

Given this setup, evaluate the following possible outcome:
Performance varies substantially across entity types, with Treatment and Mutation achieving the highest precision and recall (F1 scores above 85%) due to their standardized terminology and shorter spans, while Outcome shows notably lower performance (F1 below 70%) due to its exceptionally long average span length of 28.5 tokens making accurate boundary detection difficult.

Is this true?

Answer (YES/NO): NO